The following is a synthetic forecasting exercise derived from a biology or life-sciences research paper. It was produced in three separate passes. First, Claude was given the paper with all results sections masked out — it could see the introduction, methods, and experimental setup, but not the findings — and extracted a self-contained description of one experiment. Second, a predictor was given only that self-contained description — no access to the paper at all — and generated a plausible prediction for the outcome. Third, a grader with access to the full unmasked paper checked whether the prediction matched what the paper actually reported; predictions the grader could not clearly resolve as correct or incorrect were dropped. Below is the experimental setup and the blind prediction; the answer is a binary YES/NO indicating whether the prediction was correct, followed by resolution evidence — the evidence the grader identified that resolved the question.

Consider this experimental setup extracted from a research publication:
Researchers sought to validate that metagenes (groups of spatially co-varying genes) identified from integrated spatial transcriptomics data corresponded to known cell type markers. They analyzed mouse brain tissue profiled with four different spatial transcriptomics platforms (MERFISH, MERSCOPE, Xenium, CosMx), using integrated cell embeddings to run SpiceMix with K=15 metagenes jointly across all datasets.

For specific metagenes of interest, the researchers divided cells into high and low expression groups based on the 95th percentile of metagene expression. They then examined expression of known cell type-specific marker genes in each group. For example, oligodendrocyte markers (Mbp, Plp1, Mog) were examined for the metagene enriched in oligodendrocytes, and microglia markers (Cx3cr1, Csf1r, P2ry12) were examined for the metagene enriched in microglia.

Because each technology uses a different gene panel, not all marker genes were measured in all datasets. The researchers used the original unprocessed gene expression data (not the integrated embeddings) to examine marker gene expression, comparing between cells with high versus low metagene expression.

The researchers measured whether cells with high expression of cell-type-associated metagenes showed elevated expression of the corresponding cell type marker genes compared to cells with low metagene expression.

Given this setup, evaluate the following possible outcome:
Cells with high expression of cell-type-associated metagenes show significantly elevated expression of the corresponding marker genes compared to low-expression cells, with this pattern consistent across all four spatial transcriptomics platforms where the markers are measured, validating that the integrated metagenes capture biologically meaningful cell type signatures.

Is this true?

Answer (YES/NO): YES